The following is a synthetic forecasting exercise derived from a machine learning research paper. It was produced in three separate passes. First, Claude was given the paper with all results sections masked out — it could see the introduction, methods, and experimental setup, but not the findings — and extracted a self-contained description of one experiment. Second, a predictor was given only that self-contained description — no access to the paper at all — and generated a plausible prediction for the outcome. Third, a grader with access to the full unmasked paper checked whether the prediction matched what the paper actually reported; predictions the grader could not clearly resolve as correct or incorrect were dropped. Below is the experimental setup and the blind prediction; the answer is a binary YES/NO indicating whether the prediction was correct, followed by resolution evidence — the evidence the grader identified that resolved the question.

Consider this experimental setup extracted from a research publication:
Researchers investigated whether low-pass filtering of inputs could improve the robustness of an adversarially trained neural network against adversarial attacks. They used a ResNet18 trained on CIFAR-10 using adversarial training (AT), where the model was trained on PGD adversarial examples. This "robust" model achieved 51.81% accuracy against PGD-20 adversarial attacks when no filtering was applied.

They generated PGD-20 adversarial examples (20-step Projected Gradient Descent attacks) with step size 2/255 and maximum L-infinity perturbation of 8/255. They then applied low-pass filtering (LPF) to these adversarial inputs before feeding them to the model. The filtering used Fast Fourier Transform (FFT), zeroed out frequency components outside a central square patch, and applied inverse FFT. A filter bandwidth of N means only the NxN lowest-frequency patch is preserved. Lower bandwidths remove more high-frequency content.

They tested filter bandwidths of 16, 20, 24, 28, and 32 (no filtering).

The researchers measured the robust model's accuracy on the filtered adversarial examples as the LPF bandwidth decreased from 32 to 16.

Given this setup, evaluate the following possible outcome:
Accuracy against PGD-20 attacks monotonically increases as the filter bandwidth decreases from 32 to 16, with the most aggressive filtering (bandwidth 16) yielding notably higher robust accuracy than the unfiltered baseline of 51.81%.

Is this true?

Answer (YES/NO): NO